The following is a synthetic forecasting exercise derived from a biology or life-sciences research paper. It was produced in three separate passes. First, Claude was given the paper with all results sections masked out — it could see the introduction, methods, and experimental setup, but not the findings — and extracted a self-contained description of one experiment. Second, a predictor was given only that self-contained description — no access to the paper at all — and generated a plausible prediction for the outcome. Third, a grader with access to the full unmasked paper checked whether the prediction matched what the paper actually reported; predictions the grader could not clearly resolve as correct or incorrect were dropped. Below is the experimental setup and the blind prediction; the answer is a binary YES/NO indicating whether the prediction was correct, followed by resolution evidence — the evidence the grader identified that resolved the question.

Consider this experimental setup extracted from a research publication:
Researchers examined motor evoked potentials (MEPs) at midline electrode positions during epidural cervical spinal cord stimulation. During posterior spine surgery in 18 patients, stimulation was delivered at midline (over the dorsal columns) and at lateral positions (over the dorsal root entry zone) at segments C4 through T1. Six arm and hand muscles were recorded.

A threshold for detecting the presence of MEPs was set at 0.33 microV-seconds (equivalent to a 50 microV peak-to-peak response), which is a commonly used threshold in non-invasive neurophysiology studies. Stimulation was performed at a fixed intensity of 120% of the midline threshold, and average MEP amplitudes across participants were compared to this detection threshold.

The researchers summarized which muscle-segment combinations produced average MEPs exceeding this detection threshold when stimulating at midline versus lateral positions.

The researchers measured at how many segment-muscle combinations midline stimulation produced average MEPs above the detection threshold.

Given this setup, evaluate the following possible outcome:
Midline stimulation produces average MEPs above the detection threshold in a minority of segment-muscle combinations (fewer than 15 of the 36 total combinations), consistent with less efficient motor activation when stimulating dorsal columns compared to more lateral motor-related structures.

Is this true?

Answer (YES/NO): YES